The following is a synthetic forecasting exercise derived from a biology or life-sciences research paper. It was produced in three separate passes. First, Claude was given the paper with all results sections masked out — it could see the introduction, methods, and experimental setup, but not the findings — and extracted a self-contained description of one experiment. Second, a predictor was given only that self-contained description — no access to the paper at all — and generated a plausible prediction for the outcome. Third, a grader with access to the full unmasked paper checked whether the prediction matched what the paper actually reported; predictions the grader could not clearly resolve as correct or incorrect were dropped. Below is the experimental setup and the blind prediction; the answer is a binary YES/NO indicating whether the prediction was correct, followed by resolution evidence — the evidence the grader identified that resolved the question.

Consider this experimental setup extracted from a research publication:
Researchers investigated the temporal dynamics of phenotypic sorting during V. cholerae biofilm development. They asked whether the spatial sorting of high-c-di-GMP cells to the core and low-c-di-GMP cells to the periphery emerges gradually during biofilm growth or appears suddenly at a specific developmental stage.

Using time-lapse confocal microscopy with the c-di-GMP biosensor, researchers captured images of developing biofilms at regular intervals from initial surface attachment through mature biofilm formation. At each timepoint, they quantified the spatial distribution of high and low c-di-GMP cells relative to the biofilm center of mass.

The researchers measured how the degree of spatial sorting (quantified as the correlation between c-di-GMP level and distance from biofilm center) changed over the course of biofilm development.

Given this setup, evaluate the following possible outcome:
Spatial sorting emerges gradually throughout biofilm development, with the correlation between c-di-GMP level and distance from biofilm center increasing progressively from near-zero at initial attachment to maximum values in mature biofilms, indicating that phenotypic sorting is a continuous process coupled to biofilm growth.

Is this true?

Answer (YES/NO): NO